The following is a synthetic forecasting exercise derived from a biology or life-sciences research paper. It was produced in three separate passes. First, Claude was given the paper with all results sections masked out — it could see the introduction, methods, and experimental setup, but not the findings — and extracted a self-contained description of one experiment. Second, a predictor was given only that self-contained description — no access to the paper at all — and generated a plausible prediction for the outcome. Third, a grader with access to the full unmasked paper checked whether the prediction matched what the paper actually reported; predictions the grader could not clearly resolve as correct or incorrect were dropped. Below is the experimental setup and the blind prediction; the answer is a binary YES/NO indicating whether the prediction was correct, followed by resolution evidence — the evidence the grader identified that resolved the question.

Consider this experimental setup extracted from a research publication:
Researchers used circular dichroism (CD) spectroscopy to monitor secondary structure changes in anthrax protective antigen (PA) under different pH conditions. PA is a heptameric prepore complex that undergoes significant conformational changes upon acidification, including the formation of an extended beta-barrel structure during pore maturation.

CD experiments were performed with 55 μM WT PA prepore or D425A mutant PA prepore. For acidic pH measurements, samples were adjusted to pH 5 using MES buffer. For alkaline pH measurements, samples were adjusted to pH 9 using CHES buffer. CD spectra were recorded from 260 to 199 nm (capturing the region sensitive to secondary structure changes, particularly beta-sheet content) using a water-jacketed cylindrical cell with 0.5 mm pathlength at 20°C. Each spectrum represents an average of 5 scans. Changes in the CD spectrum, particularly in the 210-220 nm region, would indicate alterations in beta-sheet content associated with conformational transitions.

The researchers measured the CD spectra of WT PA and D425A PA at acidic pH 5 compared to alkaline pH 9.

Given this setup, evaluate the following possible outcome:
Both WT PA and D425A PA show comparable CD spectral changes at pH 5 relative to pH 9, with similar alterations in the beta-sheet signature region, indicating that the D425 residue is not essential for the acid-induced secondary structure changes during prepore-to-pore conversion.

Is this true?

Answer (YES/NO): NO